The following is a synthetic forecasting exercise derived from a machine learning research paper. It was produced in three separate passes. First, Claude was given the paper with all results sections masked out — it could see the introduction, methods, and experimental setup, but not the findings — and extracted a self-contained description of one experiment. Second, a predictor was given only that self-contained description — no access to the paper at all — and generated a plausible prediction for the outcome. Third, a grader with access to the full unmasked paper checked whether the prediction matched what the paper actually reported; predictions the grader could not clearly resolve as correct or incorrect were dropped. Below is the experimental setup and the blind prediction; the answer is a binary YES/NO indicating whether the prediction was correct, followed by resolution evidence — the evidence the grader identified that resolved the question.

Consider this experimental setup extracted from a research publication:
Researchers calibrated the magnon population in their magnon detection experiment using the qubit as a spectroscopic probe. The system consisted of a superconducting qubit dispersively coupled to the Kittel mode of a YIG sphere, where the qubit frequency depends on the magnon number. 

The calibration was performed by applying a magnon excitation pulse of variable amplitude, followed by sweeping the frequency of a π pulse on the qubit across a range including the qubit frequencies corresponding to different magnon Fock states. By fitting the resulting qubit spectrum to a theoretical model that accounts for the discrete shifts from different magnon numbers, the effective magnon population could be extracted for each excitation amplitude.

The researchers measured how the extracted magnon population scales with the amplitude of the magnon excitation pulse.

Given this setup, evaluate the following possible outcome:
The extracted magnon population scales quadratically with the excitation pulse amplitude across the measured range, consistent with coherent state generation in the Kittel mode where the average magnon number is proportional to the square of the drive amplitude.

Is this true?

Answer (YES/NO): YES